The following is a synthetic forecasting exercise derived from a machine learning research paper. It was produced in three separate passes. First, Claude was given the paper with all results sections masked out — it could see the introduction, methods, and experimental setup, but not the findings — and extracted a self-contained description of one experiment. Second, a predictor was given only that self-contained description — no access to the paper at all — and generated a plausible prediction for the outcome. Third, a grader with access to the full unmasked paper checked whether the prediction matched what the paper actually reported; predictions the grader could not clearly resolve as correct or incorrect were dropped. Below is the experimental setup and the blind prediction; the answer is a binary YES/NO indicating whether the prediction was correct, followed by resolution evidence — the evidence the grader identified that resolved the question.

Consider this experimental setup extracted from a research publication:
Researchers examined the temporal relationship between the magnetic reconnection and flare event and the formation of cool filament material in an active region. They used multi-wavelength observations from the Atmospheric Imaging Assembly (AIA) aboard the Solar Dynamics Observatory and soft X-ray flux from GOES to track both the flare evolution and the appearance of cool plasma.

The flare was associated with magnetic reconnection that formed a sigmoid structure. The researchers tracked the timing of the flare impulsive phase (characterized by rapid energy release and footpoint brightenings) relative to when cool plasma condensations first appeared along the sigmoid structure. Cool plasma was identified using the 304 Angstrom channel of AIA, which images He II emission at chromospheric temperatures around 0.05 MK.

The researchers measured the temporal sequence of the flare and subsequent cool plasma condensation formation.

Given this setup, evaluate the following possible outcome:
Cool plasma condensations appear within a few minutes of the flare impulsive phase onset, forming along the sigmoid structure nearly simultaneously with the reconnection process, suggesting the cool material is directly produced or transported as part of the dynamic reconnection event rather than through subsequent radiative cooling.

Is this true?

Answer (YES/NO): NO